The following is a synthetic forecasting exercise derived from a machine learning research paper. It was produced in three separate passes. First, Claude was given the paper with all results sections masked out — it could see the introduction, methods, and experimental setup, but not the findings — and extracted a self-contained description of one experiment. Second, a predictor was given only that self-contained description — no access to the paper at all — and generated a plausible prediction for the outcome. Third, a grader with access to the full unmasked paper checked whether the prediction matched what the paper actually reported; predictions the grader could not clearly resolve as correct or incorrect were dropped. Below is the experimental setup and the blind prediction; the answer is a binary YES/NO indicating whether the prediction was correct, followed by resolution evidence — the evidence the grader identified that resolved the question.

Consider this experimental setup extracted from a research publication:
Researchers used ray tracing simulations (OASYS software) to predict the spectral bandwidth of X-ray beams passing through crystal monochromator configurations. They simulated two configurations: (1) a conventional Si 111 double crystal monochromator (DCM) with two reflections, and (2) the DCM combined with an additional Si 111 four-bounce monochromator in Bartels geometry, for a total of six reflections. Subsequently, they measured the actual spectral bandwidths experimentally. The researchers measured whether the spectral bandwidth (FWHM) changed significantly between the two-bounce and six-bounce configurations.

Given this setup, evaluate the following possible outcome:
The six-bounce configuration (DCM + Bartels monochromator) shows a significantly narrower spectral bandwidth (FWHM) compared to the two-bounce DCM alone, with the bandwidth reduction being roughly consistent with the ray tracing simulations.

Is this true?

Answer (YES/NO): NO